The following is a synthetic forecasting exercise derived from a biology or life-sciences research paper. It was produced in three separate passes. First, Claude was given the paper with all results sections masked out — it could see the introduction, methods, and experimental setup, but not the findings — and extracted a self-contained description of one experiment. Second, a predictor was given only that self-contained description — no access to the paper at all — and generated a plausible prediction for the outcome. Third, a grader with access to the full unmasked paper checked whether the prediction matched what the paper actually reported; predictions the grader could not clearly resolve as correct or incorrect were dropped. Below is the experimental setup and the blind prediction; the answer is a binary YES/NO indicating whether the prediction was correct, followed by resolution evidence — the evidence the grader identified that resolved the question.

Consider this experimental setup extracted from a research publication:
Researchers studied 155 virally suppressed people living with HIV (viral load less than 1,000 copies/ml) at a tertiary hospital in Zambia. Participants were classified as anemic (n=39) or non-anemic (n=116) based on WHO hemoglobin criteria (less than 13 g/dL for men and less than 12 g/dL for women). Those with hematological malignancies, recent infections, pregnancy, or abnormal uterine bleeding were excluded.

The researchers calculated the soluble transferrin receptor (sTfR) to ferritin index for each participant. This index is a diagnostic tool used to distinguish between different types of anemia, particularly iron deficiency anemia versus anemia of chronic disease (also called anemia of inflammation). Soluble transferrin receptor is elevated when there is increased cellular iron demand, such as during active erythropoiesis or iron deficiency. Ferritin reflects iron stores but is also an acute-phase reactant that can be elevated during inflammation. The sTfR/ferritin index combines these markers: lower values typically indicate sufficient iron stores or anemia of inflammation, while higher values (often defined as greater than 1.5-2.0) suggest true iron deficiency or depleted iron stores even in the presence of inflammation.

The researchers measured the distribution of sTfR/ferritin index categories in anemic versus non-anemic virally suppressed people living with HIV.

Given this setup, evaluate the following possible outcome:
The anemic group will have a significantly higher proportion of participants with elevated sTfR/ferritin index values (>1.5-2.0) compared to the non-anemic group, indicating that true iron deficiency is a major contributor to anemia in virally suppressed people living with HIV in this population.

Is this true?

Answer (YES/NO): YES